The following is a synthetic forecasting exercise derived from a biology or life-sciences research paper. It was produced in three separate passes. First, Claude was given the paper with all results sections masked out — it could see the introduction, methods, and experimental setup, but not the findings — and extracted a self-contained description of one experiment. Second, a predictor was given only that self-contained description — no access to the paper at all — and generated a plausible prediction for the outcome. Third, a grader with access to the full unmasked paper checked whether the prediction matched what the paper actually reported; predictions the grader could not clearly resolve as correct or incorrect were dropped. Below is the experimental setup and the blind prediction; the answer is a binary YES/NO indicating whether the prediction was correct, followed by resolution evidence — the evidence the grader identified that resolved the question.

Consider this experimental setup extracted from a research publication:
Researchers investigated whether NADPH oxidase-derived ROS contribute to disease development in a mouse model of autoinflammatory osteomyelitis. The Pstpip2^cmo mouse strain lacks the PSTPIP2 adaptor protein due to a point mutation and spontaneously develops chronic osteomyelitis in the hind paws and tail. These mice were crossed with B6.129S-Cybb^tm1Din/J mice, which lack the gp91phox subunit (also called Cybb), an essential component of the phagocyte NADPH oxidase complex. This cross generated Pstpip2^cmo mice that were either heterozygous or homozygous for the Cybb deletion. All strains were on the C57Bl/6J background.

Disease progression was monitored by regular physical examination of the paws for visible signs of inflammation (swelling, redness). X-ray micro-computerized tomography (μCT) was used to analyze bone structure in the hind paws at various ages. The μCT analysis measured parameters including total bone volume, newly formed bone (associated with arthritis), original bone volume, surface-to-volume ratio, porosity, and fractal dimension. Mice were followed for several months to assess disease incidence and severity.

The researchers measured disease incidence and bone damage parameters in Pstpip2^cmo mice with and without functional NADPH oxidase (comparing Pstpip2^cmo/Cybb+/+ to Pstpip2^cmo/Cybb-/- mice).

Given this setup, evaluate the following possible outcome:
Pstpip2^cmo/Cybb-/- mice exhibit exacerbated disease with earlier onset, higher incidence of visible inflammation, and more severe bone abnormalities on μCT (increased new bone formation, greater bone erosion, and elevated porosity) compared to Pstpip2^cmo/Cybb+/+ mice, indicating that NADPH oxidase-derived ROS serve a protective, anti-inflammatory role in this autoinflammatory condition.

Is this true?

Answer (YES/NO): NO